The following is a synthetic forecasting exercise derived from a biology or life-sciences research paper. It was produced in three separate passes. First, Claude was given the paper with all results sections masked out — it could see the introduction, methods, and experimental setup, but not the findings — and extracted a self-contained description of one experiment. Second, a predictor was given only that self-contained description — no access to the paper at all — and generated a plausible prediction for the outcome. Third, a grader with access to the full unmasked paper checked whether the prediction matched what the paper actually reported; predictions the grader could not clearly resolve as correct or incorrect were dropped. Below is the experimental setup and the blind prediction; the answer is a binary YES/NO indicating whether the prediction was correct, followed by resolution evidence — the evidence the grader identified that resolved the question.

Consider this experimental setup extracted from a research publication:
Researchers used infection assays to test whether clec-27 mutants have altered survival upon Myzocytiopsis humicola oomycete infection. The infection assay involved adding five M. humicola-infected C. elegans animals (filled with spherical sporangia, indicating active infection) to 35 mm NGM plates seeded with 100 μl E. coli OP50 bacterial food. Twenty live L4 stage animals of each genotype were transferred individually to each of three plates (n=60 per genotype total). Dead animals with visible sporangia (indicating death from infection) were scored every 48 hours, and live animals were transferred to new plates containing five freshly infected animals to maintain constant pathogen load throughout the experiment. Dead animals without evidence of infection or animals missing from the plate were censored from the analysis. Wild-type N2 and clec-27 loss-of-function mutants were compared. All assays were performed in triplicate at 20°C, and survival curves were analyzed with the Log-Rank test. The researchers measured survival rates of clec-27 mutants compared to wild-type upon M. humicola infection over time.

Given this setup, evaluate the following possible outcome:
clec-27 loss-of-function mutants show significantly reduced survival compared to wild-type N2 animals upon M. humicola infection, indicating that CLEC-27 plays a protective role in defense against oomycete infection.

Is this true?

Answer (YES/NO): YES